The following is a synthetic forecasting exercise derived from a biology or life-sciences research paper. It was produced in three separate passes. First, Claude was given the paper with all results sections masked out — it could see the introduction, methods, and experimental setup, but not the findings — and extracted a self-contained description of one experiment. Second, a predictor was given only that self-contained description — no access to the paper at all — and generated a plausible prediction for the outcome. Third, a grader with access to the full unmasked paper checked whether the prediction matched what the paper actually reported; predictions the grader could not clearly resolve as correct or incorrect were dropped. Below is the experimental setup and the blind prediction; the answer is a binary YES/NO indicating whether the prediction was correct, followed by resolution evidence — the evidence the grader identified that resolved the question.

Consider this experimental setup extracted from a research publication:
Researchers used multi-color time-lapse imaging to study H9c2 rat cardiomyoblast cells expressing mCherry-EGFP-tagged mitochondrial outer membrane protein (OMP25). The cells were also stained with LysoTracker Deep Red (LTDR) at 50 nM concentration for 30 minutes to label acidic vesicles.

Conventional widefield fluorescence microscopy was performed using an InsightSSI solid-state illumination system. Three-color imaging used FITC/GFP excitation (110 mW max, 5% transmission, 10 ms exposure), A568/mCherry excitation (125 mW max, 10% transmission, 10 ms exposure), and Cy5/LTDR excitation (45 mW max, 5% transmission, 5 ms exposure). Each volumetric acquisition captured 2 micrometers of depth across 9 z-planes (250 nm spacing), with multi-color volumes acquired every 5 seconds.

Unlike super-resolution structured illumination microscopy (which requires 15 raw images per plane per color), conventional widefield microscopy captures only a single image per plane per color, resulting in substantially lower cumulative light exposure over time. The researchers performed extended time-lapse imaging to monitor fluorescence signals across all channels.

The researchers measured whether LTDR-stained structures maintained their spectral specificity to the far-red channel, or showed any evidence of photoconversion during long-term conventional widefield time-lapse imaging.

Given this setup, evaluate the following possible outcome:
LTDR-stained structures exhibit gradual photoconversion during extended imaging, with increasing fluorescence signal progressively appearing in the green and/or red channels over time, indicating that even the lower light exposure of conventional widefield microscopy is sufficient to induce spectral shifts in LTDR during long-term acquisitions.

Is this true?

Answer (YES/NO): NO